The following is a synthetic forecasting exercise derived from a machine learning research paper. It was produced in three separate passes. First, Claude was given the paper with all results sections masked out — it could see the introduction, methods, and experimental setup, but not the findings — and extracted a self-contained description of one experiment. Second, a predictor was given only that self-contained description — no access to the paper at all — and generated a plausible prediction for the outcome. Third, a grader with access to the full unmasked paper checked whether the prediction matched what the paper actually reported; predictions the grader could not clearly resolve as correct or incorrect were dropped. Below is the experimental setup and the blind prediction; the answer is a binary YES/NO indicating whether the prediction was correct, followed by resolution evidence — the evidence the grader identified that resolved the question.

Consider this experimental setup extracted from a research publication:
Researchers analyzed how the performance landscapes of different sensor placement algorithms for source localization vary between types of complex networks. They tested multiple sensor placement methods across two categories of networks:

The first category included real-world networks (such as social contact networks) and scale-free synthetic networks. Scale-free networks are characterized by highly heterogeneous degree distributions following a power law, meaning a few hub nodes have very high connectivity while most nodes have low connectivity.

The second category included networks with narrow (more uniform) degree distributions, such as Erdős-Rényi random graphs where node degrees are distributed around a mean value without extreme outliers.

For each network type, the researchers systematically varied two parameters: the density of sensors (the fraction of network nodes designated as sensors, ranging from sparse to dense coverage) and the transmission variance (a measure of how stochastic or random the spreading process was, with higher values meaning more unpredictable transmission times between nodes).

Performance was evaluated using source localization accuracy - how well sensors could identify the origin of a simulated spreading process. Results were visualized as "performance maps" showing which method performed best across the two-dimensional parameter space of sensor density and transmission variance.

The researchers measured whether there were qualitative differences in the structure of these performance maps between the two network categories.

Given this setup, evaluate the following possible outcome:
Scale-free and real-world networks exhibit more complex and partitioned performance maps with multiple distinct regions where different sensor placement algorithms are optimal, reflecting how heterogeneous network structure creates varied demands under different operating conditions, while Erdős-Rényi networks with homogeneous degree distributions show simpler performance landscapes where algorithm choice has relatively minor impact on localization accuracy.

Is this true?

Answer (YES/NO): NO